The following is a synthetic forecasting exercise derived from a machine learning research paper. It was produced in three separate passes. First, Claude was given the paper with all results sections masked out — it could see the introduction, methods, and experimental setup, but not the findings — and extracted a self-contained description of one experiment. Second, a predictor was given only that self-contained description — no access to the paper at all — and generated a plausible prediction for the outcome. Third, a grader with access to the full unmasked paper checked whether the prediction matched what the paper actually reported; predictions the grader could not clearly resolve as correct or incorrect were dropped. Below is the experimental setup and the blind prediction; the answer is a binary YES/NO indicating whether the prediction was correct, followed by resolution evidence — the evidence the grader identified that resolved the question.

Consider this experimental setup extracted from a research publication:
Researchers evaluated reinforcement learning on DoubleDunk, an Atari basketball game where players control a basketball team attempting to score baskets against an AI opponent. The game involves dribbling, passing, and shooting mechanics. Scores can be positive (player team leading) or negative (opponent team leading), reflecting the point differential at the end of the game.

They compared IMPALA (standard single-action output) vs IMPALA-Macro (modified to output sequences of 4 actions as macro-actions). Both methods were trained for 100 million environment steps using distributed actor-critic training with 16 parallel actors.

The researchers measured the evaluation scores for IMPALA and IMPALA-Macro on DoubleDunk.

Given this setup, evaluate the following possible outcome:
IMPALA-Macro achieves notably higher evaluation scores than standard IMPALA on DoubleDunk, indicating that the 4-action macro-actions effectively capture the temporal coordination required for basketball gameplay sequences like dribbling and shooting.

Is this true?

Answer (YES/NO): NO